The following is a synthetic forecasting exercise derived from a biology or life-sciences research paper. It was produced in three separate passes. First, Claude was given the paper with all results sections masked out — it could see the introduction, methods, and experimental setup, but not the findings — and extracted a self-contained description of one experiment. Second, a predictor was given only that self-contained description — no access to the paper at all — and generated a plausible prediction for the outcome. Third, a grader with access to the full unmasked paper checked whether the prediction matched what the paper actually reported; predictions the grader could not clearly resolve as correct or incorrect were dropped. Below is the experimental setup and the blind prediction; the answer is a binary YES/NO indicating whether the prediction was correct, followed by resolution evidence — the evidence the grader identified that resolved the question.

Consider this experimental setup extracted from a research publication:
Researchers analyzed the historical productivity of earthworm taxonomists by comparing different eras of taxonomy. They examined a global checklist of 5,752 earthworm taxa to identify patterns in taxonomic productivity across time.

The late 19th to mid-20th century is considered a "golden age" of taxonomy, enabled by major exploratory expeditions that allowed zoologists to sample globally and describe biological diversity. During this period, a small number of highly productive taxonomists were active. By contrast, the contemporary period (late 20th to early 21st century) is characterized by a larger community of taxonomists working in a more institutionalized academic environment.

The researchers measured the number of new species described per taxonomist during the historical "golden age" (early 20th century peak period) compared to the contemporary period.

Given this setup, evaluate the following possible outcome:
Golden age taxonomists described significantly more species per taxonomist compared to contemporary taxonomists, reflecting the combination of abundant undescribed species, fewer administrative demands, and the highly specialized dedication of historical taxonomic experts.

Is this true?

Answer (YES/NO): YES